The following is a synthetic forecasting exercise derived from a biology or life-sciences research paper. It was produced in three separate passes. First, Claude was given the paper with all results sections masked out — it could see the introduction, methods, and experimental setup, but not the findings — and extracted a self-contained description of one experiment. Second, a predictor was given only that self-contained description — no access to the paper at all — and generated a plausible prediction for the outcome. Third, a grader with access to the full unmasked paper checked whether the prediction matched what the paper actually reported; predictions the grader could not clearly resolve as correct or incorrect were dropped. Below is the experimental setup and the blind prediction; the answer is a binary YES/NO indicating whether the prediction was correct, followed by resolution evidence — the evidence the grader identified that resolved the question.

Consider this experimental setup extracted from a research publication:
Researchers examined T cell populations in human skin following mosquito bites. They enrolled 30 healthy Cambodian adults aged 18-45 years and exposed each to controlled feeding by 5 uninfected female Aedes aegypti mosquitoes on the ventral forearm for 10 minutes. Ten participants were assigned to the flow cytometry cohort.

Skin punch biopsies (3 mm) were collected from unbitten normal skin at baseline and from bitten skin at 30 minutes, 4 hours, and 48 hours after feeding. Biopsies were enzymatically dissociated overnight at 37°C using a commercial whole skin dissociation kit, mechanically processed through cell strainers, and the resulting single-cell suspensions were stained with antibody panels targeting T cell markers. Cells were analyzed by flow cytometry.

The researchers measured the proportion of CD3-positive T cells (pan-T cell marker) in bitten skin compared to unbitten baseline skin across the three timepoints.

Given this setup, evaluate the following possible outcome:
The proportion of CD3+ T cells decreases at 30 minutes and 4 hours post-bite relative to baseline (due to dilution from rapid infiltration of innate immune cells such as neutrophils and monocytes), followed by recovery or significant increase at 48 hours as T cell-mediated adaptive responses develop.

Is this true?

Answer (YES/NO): NO